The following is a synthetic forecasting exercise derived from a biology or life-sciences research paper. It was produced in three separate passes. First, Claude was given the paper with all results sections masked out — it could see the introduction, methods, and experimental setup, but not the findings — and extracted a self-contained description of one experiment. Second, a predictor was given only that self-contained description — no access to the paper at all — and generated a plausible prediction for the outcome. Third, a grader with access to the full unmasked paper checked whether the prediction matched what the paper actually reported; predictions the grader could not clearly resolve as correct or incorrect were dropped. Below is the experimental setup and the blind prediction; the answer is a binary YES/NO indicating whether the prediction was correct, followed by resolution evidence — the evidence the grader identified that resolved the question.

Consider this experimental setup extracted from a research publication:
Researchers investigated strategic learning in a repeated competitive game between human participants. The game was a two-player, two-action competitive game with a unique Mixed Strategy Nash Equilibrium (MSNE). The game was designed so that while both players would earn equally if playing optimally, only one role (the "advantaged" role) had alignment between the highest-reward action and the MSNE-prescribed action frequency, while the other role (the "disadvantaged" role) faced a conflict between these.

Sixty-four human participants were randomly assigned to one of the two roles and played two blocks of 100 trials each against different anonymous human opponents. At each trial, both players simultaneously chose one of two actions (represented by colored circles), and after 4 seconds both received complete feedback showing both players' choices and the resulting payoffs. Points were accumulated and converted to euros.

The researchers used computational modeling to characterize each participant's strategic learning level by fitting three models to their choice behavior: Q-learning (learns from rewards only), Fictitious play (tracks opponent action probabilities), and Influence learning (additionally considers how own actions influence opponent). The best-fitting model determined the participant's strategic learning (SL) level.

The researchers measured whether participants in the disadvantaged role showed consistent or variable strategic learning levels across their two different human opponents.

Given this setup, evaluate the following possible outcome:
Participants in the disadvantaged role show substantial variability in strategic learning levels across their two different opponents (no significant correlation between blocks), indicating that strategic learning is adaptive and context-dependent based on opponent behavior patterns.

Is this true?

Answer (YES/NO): NO